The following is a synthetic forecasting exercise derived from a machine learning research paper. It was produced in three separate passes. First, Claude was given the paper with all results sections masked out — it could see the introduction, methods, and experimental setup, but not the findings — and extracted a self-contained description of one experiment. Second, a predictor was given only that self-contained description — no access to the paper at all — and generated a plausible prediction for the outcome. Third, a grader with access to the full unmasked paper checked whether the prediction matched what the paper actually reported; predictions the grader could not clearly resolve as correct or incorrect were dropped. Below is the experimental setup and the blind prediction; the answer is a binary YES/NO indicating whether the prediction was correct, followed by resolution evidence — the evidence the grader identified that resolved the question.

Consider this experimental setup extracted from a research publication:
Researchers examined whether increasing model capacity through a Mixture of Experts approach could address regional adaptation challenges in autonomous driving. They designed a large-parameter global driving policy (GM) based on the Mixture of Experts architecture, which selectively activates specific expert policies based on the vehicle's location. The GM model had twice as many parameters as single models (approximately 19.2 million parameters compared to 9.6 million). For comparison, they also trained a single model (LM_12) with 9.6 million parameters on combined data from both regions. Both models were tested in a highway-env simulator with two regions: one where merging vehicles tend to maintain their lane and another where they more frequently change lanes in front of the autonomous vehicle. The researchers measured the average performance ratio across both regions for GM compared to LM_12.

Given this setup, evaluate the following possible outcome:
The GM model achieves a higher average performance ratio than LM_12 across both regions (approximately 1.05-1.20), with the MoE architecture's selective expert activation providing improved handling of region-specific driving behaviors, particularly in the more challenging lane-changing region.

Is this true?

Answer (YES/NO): NO